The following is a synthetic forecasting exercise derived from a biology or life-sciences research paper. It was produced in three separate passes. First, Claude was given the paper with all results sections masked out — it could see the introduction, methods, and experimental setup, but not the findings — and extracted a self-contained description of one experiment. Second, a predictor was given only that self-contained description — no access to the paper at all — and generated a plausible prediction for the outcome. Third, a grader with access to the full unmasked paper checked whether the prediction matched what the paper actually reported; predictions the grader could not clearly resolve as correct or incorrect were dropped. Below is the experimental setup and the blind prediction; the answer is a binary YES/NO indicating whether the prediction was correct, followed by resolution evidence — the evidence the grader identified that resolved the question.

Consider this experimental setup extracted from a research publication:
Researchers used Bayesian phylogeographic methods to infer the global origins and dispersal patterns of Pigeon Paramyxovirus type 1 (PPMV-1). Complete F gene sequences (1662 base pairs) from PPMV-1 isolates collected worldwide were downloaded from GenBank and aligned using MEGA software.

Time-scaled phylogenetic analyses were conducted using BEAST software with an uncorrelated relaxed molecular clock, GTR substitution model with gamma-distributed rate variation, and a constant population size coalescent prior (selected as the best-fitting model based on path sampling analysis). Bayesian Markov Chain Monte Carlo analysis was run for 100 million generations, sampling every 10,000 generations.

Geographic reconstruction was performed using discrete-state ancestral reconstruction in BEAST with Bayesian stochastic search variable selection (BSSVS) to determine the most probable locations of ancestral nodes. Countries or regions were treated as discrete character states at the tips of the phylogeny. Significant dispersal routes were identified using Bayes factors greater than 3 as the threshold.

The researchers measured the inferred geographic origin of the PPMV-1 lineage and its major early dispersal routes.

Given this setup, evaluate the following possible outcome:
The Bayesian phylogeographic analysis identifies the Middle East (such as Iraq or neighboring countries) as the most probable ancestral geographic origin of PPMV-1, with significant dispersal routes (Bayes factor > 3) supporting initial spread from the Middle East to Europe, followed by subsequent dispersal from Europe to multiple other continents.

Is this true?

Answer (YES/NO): YES